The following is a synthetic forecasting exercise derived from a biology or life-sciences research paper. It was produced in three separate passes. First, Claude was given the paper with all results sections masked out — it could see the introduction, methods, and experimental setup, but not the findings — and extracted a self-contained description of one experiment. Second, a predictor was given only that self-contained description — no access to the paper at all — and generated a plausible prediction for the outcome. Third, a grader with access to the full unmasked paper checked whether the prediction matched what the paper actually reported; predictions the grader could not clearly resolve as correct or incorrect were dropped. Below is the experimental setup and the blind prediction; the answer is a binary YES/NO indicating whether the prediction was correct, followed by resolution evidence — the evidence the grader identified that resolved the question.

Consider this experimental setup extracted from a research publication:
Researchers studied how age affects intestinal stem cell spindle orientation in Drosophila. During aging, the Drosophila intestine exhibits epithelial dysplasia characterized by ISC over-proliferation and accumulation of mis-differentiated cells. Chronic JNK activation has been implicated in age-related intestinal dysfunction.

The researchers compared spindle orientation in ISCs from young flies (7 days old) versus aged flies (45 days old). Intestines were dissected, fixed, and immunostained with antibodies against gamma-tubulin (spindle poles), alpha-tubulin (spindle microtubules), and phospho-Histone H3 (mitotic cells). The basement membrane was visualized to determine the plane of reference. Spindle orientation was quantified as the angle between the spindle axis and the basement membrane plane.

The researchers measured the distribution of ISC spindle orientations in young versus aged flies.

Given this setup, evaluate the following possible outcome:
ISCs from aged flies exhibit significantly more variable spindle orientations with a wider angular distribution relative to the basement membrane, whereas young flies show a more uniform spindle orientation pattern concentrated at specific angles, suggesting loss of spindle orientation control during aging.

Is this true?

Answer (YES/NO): NO